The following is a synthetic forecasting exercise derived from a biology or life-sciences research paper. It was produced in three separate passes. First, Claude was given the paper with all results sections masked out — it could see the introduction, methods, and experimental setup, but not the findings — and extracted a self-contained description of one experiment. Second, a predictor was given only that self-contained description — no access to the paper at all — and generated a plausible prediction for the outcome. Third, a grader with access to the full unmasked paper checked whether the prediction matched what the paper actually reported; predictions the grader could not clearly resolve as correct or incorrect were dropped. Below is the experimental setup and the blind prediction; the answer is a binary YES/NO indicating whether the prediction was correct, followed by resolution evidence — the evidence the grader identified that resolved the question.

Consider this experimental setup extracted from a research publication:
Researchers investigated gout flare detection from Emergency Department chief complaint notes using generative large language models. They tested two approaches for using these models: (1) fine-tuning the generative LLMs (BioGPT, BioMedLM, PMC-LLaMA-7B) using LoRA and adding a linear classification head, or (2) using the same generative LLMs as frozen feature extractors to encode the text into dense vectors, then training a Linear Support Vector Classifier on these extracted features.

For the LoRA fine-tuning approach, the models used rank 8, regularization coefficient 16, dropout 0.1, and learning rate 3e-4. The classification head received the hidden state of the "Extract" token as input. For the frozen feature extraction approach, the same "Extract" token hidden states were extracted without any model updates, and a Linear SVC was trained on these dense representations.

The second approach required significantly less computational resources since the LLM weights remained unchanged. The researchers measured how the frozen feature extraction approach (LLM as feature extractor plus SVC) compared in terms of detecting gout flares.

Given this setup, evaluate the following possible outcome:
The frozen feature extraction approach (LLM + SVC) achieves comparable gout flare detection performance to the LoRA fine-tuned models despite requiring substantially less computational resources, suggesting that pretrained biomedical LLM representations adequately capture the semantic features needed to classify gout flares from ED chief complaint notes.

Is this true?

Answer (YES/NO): YES